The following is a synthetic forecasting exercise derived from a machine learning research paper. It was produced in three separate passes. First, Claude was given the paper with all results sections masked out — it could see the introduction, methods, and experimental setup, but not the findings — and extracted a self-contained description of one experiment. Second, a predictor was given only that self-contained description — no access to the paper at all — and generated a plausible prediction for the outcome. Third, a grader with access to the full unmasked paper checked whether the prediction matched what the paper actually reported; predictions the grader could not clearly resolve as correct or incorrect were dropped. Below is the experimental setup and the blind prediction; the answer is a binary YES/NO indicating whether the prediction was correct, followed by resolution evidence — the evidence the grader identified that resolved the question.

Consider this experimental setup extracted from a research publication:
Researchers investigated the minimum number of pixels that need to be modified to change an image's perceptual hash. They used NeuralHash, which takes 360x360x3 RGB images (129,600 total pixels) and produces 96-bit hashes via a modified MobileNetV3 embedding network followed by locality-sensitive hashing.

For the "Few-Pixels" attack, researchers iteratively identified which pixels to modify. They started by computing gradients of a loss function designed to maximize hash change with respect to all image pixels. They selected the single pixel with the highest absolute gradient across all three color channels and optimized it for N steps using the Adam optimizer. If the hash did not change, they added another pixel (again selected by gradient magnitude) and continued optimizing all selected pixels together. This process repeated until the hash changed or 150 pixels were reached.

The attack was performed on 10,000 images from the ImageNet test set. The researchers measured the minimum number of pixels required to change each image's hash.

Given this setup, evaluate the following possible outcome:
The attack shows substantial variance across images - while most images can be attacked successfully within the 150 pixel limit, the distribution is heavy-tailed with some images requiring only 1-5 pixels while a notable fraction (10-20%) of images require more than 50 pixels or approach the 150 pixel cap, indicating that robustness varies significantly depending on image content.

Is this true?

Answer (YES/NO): NO